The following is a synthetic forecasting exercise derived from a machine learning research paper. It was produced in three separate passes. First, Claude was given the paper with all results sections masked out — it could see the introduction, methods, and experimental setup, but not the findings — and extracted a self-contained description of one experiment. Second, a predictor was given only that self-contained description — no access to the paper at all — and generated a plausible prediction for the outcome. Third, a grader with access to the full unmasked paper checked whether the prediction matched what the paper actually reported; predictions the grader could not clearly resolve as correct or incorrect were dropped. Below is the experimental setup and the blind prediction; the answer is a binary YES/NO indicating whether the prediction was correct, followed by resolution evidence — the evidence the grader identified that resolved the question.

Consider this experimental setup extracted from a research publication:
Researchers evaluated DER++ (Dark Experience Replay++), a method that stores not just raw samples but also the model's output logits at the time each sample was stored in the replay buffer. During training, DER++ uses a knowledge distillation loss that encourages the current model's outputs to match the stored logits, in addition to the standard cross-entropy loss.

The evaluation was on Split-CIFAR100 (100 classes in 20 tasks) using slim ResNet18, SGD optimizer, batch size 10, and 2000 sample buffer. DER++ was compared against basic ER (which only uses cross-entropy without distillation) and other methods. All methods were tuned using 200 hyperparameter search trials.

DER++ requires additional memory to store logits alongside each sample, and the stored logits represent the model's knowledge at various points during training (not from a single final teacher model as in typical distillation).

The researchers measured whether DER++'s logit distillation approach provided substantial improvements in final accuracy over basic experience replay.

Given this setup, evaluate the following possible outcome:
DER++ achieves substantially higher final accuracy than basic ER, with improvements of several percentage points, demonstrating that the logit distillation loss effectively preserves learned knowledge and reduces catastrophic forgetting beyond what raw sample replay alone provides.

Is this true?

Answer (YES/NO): NO